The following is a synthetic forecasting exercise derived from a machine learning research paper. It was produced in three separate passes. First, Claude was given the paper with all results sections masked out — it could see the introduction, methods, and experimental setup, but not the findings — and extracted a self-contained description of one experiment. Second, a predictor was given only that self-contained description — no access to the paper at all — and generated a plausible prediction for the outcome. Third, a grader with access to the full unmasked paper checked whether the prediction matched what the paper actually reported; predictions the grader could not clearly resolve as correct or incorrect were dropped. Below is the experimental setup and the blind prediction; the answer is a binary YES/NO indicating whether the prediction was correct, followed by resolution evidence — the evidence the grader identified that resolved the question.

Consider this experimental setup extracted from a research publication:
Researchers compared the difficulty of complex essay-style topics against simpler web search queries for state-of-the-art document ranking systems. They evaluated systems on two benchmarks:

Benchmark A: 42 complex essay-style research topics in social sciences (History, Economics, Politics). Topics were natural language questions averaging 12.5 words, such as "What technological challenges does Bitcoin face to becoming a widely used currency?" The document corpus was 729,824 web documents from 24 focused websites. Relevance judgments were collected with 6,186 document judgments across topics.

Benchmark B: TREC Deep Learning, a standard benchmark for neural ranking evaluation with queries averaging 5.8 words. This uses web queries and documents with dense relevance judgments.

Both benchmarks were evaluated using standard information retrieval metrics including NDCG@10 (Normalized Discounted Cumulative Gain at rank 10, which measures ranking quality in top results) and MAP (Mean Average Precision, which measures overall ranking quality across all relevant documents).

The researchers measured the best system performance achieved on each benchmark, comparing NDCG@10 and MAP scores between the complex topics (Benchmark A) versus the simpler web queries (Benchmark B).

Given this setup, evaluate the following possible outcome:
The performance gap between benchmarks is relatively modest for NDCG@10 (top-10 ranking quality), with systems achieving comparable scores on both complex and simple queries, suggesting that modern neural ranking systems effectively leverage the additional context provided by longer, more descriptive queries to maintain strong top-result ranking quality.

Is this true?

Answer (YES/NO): NO